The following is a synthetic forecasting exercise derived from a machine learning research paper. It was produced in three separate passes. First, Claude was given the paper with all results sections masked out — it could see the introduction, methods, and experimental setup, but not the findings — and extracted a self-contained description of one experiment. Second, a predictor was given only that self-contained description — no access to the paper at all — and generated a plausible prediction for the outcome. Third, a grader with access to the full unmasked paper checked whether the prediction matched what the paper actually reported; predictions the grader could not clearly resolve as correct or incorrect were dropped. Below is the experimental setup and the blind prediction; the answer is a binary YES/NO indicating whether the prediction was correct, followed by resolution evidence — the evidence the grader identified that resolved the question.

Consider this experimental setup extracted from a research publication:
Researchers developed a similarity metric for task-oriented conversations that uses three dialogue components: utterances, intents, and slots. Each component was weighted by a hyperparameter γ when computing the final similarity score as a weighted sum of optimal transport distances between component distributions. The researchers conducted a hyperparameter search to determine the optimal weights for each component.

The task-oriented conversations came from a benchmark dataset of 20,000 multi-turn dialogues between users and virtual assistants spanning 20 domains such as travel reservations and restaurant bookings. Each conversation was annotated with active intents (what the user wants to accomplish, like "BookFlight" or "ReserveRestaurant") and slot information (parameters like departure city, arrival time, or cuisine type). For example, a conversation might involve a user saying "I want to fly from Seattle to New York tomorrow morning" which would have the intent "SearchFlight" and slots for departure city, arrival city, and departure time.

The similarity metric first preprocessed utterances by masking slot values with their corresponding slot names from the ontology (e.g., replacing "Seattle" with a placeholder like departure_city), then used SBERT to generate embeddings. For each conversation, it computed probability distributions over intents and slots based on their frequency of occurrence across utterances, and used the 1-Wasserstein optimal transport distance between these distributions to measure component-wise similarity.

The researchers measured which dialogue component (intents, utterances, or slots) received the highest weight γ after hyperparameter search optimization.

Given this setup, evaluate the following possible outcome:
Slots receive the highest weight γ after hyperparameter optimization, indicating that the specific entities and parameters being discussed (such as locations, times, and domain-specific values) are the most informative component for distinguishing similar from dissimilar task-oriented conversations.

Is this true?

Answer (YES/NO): NO